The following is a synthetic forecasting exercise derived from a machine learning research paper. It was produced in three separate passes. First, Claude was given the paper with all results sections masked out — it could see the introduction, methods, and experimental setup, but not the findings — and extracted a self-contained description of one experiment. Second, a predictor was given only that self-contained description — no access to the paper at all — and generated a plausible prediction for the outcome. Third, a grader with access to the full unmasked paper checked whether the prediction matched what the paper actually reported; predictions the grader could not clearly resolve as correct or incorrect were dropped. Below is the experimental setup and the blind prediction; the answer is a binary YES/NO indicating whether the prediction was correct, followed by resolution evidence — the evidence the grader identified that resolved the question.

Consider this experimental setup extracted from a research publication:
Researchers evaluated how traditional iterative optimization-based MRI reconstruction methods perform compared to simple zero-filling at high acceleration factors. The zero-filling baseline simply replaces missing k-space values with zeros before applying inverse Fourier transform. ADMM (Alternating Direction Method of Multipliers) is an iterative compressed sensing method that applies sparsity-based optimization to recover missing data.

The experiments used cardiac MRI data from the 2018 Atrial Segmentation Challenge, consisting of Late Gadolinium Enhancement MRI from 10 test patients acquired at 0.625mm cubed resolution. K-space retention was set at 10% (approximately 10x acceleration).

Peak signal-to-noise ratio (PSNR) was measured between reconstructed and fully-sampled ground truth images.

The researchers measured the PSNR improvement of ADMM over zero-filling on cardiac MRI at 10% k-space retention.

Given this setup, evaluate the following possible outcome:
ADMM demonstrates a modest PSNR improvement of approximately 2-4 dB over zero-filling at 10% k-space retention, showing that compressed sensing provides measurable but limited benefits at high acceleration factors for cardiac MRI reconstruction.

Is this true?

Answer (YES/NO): NO